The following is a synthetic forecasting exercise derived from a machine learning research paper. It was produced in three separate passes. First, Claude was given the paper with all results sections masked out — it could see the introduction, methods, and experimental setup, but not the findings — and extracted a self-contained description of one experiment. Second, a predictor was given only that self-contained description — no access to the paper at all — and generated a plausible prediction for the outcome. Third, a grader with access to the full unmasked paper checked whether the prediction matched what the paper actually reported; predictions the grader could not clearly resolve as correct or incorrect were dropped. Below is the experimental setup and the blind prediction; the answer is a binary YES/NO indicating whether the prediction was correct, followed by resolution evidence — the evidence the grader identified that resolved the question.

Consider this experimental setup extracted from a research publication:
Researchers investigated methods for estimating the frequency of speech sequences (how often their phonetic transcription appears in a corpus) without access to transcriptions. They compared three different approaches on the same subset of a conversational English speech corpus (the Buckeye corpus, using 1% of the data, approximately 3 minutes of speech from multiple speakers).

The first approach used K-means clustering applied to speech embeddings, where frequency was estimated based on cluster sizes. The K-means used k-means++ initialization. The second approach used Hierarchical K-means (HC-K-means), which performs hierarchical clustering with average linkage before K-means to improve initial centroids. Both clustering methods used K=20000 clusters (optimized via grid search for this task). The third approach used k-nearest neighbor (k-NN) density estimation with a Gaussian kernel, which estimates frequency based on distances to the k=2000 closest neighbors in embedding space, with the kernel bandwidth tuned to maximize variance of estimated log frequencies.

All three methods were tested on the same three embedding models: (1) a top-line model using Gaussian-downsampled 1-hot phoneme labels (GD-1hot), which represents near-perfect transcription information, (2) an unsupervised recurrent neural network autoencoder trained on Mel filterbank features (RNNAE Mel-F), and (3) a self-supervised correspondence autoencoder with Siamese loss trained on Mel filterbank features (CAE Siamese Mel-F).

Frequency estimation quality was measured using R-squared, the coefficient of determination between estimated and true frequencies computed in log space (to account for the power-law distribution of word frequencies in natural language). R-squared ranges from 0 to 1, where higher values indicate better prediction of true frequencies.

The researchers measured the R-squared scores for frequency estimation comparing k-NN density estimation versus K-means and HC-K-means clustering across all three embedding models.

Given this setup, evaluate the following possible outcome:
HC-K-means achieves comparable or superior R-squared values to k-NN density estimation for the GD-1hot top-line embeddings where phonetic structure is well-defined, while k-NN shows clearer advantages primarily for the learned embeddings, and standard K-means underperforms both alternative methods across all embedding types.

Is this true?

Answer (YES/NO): NO